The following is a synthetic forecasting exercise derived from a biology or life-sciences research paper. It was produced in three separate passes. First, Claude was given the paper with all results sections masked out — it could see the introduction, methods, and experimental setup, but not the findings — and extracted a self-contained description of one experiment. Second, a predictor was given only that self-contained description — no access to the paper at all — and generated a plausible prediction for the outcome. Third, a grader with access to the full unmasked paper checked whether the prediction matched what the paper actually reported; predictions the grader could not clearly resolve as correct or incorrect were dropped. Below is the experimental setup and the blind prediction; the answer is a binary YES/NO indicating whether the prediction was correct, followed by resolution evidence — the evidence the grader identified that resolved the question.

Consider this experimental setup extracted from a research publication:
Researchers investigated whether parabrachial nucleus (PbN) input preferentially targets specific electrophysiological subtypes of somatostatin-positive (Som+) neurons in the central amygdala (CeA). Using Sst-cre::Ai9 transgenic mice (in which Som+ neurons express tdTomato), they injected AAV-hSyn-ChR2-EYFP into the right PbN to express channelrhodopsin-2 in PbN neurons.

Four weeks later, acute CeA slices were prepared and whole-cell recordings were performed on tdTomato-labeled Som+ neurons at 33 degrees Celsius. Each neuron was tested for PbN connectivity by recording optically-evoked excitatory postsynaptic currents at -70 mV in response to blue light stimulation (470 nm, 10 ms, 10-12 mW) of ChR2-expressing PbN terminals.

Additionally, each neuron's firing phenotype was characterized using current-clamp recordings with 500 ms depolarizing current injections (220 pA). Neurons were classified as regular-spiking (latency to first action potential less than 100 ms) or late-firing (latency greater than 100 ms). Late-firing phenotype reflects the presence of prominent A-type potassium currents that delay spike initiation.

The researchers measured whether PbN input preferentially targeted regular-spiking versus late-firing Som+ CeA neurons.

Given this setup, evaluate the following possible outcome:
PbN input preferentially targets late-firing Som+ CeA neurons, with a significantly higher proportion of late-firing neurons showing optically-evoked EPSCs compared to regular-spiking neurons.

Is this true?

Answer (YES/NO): NO